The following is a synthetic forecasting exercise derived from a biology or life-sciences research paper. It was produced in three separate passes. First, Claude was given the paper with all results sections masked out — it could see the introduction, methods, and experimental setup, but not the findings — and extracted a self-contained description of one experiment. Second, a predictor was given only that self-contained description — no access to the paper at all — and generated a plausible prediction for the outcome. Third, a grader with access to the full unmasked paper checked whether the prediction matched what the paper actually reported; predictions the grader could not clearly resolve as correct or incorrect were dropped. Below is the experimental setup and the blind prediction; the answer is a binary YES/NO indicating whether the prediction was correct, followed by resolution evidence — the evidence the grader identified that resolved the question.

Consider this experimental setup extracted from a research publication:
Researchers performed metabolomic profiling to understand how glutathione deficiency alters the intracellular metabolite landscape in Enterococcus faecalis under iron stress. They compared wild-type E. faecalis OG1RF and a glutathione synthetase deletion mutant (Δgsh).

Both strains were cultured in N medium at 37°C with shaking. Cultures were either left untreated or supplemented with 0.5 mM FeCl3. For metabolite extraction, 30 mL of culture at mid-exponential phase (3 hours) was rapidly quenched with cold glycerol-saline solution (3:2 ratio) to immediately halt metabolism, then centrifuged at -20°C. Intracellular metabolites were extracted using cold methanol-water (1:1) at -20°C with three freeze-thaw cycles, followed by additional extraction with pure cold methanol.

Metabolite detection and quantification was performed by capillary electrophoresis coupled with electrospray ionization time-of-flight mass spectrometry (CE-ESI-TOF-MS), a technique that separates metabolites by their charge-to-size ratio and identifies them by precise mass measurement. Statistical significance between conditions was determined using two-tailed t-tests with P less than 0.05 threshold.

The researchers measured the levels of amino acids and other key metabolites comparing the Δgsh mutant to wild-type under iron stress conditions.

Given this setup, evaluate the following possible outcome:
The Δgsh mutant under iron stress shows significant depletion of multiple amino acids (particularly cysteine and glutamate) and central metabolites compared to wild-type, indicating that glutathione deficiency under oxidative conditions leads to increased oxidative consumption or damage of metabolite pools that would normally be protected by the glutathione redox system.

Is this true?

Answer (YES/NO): NO